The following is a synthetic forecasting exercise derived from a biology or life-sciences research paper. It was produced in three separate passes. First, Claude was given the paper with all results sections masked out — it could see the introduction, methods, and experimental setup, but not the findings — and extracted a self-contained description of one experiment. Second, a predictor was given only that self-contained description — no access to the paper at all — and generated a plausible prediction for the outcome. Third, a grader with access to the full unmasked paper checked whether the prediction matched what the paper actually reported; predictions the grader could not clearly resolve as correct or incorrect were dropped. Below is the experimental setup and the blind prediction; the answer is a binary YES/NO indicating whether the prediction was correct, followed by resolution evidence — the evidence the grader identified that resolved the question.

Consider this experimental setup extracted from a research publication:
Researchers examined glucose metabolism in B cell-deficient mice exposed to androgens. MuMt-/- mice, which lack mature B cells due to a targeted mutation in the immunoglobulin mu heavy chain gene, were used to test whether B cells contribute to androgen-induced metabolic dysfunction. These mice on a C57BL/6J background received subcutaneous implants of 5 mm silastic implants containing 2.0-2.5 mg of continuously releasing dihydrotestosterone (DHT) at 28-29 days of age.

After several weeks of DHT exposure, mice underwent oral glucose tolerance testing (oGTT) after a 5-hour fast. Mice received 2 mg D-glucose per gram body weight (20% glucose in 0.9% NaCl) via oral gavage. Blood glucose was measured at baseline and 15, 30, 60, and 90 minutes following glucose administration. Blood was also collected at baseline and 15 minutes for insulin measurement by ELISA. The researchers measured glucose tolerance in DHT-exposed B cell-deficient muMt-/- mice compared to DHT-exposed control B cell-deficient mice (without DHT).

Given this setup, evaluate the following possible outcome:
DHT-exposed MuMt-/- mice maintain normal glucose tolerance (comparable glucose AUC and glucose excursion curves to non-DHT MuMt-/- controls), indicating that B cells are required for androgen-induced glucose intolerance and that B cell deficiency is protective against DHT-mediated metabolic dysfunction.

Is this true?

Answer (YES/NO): NO